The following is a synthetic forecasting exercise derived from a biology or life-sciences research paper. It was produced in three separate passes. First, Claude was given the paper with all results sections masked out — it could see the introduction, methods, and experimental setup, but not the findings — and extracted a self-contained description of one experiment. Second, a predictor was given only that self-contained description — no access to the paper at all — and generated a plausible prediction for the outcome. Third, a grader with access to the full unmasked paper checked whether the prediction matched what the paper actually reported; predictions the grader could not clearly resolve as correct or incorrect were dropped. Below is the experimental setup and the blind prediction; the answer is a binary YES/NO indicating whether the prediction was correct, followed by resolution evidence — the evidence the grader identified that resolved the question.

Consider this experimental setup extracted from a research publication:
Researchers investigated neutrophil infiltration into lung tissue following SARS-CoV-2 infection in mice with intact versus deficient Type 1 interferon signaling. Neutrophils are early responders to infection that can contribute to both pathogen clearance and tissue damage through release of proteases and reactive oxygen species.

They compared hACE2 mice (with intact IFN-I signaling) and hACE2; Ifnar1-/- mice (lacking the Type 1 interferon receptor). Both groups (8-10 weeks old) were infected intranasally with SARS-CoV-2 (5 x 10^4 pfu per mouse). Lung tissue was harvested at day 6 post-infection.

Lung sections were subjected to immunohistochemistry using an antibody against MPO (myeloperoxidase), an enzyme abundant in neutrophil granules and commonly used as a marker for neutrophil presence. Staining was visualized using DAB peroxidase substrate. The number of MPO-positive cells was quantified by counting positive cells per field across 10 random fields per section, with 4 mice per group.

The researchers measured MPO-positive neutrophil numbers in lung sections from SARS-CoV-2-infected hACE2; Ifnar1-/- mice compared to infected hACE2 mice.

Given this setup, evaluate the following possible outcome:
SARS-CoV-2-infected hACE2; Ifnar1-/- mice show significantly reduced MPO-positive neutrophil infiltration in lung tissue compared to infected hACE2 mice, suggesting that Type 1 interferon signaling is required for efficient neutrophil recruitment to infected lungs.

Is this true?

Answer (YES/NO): NO